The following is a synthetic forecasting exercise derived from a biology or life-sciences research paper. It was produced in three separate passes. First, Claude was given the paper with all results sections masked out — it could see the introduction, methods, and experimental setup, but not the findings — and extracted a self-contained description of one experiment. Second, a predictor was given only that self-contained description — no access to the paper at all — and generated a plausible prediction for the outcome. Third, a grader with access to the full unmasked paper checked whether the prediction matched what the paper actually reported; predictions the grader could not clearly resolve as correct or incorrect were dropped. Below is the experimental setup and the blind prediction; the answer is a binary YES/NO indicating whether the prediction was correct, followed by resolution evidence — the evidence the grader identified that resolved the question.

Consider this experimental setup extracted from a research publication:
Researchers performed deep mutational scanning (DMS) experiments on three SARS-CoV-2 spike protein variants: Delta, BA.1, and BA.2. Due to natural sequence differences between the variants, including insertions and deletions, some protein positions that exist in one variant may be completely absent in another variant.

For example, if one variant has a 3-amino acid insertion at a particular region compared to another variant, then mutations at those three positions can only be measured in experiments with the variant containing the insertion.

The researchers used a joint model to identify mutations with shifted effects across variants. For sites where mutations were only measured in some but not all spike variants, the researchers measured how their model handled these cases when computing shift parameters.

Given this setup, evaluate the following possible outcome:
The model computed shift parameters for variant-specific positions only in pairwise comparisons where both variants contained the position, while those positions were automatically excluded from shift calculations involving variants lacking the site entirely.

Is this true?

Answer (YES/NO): NO